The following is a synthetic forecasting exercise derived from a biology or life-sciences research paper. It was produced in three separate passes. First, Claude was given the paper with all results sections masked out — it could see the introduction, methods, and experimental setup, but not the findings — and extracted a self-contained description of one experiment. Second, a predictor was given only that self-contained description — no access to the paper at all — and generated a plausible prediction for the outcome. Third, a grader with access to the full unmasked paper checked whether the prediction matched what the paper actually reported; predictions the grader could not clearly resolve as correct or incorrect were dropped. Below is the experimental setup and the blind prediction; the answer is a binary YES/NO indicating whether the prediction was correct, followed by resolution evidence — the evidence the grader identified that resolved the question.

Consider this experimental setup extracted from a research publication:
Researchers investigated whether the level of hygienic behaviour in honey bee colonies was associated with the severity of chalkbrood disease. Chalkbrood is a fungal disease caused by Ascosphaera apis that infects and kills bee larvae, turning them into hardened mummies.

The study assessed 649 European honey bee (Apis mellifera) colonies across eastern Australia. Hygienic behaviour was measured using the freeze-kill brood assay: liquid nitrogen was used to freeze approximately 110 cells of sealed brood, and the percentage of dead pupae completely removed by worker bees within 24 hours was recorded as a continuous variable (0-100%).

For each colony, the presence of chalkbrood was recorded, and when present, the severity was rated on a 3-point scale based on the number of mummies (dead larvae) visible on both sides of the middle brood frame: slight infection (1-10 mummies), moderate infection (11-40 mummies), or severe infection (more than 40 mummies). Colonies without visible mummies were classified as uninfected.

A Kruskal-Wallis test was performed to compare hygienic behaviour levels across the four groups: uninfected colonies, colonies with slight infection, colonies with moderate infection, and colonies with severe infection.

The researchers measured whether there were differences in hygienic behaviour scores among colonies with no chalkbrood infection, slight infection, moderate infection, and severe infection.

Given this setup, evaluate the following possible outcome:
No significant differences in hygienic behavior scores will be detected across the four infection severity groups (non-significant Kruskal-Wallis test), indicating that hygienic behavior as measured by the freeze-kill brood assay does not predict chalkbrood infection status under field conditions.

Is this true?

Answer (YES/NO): YES